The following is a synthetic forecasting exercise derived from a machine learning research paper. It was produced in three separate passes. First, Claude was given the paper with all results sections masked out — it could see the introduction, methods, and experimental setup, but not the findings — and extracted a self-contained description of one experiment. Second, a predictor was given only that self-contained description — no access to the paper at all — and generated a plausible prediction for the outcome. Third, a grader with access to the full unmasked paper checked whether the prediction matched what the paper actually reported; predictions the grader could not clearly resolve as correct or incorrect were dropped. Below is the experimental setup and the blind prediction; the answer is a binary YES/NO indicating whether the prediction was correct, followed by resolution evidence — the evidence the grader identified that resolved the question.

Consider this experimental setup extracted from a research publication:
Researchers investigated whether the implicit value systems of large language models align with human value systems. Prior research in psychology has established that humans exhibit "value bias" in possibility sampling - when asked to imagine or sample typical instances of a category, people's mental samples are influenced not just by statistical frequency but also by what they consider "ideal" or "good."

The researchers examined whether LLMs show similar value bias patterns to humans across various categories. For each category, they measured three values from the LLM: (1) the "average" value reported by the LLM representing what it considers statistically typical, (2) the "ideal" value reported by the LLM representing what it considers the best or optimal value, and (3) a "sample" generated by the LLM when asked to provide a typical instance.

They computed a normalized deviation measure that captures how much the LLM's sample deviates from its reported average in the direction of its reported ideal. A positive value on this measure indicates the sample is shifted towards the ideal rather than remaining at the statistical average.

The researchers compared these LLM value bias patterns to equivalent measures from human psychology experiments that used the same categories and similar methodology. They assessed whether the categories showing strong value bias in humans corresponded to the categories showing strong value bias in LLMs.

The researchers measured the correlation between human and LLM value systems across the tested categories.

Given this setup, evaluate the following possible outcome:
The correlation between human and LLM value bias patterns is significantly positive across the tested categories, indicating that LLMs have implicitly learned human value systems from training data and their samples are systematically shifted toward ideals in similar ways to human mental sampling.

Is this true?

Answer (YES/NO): NO